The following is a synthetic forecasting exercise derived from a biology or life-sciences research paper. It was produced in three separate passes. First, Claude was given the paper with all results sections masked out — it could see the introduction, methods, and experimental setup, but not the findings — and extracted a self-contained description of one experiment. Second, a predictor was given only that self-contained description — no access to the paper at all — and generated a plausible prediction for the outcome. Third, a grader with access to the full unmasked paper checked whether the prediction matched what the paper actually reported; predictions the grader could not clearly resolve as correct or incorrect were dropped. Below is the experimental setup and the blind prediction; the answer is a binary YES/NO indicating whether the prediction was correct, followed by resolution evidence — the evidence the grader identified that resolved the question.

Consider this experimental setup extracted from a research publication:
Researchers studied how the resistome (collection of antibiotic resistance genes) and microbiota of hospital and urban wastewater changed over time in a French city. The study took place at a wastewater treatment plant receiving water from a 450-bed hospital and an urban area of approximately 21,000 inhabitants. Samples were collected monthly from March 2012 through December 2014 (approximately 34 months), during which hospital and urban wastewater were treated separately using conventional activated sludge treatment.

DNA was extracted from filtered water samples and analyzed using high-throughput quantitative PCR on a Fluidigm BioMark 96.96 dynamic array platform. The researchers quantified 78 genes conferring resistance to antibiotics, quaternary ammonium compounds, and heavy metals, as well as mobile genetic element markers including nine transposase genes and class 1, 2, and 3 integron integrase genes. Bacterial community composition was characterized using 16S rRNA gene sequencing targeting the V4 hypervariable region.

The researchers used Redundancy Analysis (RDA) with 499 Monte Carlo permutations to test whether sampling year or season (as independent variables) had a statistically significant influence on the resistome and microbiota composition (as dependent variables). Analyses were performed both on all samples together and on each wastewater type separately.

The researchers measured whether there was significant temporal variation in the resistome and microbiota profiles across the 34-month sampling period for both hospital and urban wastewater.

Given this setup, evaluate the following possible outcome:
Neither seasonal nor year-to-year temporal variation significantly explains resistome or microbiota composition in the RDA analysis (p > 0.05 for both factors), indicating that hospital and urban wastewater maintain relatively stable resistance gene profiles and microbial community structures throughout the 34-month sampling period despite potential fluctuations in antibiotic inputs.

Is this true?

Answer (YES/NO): NO